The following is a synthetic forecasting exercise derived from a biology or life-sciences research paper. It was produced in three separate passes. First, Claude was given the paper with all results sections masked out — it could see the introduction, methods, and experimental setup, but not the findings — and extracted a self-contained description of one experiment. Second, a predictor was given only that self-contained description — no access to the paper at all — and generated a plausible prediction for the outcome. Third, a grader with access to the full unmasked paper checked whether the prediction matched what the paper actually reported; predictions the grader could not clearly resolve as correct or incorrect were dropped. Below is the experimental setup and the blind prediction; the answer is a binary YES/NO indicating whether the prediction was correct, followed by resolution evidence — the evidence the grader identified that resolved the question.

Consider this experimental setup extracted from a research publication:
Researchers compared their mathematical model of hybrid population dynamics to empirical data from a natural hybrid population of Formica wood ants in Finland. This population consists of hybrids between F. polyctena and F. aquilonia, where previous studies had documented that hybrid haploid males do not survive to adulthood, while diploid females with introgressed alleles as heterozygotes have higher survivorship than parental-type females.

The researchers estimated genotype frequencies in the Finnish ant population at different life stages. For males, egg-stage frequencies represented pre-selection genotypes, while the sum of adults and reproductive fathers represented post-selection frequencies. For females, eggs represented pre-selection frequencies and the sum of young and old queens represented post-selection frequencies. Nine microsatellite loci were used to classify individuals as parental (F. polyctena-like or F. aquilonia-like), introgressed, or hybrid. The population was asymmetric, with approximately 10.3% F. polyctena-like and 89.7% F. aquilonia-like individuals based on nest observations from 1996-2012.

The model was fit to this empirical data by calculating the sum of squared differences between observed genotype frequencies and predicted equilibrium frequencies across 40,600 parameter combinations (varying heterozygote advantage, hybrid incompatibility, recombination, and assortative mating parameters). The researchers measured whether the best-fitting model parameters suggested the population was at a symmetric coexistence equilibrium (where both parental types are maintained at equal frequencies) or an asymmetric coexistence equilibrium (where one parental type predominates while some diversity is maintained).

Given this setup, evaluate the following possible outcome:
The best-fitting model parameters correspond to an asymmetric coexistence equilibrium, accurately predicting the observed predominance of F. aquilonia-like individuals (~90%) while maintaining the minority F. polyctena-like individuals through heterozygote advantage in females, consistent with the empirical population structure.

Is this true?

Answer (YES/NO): NO